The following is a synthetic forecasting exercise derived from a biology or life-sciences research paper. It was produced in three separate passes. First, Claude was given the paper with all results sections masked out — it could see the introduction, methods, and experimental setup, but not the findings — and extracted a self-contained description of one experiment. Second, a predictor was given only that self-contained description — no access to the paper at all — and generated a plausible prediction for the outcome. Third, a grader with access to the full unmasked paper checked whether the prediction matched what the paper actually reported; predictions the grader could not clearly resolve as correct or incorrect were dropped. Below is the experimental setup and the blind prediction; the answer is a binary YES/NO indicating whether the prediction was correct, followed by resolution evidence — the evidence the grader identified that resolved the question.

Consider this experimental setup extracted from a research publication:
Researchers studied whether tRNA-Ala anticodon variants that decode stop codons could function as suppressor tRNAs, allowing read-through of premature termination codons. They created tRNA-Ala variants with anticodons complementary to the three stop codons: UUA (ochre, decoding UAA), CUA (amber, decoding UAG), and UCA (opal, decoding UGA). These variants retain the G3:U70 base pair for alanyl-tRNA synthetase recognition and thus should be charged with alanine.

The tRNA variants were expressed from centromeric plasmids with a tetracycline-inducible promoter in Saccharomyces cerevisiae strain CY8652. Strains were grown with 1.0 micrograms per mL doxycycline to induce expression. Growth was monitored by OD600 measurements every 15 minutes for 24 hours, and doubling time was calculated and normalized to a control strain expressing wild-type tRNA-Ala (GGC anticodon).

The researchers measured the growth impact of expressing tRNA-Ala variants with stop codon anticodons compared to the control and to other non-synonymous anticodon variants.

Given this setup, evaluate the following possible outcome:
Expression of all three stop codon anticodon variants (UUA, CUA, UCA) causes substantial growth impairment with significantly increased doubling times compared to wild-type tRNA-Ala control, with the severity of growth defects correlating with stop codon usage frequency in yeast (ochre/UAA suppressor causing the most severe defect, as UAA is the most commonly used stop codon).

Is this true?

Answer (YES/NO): NO